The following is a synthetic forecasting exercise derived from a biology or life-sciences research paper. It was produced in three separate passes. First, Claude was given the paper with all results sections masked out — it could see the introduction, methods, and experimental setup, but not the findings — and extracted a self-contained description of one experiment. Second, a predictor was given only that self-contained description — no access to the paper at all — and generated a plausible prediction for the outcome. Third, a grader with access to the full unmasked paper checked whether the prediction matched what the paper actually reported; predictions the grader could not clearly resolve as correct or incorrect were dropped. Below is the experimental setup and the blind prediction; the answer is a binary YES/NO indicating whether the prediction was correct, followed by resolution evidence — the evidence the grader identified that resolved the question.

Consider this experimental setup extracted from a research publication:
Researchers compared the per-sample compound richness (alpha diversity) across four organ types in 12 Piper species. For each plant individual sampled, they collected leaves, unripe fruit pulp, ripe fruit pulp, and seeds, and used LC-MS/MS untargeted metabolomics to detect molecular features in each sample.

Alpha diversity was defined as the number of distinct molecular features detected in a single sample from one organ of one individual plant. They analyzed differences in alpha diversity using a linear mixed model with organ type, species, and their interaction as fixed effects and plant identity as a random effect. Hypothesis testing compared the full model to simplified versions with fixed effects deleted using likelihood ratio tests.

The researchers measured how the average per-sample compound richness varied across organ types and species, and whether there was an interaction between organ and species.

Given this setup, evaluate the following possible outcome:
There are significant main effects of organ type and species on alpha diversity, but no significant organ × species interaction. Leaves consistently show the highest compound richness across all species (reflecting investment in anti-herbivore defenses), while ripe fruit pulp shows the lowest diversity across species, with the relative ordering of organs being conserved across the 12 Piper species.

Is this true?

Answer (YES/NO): NO